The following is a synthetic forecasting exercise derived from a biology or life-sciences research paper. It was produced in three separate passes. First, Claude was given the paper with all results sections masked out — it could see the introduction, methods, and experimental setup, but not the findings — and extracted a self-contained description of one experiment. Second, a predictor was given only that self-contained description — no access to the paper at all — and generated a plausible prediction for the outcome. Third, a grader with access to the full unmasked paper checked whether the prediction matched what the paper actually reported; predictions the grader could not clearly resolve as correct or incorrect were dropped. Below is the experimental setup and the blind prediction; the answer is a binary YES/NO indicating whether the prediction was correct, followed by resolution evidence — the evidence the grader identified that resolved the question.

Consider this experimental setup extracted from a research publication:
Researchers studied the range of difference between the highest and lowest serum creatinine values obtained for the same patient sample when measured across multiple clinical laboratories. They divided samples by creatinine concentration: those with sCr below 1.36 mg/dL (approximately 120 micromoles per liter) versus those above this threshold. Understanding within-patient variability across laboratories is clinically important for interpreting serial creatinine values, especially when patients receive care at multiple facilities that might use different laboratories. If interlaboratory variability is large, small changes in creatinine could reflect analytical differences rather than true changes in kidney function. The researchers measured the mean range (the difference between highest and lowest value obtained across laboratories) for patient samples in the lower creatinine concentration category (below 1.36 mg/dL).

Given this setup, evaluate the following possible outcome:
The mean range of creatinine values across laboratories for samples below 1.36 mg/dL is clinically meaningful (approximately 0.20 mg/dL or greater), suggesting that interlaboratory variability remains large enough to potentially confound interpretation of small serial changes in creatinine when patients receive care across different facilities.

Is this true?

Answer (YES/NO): YES